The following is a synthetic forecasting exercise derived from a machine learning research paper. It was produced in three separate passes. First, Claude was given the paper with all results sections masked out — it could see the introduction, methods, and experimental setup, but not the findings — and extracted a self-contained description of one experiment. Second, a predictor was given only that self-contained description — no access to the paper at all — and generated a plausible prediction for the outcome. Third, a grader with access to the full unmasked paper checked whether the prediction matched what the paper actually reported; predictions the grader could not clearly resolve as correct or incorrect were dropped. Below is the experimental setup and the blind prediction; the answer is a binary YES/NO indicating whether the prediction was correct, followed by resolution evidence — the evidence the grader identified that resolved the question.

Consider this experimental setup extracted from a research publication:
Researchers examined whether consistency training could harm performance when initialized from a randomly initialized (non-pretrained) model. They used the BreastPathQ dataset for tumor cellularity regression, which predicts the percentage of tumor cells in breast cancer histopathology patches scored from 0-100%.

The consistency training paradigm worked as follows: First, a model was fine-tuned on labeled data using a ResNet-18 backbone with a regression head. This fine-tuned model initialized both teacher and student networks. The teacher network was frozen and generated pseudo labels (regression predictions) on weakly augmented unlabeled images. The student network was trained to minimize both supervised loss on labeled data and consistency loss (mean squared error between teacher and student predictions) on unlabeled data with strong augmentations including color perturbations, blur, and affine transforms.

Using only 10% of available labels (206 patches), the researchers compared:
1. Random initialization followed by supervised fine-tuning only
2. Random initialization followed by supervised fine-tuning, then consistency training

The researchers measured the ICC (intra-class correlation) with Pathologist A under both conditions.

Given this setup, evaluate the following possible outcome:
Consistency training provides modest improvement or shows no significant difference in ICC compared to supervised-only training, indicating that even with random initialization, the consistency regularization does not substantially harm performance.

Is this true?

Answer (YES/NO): NO